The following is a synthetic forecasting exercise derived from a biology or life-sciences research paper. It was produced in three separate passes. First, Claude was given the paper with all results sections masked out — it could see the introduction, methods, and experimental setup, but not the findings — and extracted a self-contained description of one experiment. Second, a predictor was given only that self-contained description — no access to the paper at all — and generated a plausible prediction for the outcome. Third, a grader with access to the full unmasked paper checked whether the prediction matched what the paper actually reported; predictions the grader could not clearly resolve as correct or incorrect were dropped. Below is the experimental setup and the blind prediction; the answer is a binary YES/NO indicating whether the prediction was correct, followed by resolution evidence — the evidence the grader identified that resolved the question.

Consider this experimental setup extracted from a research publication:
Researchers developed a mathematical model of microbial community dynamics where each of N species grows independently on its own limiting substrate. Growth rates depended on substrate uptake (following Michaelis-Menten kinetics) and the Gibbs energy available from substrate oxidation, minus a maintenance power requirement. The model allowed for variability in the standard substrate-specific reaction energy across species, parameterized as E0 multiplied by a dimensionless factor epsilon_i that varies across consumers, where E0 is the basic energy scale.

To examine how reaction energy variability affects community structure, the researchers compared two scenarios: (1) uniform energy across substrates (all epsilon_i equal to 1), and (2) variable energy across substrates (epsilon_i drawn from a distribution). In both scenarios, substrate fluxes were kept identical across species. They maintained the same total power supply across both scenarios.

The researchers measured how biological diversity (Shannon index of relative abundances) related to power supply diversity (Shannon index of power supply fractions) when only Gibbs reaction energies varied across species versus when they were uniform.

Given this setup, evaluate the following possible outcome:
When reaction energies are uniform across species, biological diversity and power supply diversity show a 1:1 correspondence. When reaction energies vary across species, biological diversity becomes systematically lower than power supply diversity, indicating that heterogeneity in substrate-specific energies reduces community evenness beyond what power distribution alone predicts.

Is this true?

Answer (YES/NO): NO